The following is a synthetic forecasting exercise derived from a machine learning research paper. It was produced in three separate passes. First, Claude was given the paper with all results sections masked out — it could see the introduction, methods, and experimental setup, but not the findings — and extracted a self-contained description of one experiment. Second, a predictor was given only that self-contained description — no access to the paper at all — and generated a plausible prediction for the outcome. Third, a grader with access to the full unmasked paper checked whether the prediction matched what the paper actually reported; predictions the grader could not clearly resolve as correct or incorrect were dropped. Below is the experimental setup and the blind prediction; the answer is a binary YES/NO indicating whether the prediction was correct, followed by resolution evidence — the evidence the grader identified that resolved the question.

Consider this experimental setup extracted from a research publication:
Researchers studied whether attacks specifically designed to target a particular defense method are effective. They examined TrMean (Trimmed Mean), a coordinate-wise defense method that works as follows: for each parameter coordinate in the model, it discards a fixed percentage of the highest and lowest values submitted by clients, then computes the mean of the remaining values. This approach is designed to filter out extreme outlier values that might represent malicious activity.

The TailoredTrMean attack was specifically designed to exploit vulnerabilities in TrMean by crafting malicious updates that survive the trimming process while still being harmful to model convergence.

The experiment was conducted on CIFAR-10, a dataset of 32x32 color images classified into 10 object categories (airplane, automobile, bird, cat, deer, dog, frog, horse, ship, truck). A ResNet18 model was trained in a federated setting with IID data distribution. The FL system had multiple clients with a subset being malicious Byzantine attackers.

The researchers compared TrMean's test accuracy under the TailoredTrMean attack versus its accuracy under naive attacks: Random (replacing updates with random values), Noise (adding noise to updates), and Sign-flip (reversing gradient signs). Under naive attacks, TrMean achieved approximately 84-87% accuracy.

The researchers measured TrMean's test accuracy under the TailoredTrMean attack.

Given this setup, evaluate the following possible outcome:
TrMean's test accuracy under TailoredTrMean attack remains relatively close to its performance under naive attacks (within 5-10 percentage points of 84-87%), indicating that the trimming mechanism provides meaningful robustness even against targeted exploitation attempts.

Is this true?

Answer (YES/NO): NO